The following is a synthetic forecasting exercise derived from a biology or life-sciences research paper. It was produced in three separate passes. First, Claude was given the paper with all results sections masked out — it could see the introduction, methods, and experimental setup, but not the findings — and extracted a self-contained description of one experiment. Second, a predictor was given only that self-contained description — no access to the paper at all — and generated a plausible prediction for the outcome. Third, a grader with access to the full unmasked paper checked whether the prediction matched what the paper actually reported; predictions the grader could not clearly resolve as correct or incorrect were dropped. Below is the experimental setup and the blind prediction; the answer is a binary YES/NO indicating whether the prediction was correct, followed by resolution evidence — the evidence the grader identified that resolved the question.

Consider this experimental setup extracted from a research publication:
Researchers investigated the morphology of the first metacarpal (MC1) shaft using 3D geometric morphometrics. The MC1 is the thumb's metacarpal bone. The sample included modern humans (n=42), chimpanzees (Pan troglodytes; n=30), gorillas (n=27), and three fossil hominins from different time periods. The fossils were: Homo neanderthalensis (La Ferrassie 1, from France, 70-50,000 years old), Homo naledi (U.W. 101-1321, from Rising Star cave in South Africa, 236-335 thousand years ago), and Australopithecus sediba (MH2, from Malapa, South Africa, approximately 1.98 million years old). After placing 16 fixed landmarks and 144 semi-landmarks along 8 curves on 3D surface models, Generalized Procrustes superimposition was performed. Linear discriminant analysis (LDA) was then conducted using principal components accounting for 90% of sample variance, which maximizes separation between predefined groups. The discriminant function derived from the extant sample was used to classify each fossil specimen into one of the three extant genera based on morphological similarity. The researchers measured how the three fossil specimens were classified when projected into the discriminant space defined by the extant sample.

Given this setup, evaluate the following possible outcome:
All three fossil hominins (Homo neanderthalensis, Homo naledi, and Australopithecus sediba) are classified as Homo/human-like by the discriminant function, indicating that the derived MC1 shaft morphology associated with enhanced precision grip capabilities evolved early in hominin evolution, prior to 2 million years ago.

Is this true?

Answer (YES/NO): YES